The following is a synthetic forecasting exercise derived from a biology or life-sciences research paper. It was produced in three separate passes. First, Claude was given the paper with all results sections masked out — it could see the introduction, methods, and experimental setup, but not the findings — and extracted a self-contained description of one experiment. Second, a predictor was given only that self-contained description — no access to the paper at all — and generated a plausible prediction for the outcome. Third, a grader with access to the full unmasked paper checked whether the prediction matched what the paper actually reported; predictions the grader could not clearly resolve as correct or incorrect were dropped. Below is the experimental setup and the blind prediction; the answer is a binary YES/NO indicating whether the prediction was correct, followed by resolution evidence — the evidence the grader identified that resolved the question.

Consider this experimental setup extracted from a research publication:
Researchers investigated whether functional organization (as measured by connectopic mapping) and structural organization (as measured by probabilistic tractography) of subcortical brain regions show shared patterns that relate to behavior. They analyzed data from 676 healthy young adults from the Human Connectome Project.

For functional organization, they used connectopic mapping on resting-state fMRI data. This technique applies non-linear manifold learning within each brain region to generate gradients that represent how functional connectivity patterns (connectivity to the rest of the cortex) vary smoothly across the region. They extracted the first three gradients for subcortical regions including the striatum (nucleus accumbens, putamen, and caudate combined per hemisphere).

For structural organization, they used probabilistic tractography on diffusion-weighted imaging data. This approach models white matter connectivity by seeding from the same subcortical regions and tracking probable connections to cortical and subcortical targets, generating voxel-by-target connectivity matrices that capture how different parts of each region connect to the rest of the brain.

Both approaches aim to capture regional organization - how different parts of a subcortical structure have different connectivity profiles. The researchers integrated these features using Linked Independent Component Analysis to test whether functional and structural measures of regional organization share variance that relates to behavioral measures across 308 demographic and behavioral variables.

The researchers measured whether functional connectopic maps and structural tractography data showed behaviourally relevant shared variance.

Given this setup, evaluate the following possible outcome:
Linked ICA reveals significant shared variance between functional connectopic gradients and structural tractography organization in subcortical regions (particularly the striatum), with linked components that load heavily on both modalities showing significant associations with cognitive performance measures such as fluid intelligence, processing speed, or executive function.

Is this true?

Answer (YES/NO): NO